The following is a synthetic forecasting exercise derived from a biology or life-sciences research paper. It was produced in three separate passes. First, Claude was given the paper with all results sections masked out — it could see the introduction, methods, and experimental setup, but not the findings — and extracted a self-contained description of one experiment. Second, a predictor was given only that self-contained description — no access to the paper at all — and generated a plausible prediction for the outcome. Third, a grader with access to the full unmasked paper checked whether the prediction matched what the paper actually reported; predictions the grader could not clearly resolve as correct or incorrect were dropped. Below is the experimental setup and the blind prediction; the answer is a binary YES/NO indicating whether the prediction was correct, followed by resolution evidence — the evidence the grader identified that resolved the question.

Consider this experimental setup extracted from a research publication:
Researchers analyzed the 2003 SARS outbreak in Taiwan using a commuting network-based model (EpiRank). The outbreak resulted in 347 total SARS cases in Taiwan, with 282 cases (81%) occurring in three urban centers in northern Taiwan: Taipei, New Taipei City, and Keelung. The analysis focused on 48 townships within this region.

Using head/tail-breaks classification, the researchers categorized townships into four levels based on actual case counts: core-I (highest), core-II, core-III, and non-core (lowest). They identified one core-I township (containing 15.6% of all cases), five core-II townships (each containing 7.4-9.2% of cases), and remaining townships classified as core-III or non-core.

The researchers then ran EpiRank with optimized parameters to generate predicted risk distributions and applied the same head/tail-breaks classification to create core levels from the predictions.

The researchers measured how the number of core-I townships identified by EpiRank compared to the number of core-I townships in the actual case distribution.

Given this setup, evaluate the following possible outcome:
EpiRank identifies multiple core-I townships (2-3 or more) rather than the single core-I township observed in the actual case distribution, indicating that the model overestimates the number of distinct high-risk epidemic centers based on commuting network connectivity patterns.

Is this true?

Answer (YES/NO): YES